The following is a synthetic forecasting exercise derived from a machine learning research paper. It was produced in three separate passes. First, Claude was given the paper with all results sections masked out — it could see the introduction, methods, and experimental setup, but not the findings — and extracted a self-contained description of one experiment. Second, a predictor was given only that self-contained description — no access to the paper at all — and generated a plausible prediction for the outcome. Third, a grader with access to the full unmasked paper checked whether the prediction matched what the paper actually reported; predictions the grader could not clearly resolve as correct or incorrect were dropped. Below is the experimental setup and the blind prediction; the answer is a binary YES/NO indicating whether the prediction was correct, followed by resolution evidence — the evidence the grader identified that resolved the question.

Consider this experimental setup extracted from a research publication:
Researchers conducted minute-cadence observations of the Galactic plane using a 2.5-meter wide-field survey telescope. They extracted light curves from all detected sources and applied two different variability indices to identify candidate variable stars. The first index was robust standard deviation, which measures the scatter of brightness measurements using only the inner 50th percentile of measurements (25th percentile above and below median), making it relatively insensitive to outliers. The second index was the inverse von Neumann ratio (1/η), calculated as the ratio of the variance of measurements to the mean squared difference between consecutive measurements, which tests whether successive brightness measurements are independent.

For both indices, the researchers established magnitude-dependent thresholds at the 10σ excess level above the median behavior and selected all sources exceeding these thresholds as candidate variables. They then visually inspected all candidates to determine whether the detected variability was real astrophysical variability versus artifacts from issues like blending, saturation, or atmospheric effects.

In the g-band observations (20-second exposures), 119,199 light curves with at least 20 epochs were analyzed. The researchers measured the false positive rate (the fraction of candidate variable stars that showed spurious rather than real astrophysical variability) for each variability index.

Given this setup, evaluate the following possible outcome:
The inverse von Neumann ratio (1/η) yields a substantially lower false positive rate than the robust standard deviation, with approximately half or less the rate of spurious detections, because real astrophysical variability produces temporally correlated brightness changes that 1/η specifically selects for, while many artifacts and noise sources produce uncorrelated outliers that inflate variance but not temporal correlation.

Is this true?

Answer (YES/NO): NO